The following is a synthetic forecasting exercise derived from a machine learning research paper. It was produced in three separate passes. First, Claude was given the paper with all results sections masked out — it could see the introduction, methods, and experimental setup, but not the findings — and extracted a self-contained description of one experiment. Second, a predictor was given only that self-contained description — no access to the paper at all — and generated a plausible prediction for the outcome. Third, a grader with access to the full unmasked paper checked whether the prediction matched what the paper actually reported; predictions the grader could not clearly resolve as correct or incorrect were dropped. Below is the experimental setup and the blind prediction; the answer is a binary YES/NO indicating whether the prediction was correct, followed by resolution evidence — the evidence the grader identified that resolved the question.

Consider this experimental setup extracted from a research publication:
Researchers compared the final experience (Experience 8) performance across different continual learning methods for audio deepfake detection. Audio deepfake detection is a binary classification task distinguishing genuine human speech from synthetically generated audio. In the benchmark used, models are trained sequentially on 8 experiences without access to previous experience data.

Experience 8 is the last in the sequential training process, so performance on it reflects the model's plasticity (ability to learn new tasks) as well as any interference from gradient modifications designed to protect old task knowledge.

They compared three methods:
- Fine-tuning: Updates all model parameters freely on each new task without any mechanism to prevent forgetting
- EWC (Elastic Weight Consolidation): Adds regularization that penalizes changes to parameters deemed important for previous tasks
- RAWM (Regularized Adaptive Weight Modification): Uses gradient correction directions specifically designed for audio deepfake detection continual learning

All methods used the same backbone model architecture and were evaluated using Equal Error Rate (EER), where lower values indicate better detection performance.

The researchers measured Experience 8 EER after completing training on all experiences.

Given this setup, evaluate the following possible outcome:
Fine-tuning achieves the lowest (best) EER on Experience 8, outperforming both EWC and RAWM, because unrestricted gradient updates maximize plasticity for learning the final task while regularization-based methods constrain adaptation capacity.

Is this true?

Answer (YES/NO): YES